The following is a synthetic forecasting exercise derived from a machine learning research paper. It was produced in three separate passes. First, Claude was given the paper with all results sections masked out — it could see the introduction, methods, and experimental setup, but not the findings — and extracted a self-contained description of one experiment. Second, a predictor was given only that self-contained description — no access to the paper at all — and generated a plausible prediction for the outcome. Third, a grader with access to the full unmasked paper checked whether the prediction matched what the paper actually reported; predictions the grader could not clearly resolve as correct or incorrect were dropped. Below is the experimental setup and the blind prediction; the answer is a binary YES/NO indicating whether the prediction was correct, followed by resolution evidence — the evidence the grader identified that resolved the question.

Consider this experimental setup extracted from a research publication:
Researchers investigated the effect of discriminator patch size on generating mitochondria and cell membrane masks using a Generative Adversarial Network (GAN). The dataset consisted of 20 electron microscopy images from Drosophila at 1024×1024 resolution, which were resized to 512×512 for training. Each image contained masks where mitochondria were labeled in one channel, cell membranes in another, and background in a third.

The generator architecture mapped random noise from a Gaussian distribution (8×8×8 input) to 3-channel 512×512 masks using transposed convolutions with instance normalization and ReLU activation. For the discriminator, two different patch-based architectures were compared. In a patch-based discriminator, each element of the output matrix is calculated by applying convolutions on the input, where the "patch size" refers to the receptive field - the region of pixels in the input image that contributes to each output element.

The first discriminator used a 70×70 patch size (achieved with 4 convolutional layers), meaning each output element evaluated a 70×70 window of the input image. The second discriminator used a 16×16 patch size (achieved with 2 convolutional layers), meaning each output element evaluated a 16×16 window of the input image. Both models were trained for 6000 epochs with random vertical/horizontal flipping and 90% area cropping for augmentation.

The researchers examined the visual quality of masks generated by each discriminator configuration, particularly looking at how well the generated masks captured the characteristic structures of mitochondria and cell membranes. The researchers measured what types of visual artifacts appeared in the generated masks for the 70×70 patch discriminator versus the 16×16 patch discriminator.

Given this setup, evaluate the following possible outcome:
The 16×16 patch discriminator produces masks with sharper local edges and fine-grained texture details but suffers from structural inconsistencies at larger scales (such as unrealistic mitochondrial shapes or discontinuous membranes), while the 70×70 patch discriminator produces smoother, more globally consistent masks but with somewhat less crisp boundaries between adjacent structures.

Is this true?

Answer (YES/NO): NO